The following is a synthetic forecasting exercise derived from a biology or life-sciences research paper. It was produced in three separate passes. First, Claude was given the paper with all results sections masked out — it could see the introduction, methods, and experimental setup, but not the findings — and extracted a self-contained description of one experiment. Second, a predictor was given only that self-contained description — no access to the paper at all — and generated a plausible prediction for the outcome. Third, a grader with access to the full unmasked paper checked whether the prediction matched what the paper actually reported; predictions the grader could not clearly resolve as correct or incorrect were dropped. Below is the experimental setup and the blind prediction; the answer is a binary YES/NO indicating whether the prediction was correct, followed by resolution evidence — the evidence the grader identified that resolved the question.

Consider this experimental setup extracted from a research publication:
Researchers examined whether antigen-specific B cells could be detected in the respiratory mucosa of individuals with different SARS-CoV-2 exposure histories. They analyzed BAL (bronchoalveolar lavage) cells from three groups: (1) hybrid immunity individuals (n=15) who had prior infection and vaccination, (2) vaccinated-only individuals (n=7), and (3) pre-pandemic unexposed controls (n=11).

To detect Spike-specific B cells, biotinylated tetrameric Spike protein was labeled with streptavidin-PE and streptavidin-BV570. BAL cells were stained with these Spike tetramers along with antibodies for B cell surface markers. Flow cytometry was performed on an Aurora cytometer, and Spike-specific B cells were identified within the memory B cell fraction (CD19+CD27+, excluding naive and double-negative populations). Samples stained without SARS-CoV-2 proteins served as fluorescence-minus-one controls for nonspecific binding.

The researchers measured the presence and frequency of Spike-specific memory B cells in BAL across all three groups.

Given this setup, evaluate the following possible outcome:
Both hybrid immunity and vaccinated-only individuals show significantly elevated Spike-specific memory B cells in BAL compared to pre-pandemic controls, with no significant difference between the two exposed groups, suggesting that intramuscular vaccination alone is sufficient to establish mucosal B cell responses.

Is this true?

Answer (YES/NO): NO